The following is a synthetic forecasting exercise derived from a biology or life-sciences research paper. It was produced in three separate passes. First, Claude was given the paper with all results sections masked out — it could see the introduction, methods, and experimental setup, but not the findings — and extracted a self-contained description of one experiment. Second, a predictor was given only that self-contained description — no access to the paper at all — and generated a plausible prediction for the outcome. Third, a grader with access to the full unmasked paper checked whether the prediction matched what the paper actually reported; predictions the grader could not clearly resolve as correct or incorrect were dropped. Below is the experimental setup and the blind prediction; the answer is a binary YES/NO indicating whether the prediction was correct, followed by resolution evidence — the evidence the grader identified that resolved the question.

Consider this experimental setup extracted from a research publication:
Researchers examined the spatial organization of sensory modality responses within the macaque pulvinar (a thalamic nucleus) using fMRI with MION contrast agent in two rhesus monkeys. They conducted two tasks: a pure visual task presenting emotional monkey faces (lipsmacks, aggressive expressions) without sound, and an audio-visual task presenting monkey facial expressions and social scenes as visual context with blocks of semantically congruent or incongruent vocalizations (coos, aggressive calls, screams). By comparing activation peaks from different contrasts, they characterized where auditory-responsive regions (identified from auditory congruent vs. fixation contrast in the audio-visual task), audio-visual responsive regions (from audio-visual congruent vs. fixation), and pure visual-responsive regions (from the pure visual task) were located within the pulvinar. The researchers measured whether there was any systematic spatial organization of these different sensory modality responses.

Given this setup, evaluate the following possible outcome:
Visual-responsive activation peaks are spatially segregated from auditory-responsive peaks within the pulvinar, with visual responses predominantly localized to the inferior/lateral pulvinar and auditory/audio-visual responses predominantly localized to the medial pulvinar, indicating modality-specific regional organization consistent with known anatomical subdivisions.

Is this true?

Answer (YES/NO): NO